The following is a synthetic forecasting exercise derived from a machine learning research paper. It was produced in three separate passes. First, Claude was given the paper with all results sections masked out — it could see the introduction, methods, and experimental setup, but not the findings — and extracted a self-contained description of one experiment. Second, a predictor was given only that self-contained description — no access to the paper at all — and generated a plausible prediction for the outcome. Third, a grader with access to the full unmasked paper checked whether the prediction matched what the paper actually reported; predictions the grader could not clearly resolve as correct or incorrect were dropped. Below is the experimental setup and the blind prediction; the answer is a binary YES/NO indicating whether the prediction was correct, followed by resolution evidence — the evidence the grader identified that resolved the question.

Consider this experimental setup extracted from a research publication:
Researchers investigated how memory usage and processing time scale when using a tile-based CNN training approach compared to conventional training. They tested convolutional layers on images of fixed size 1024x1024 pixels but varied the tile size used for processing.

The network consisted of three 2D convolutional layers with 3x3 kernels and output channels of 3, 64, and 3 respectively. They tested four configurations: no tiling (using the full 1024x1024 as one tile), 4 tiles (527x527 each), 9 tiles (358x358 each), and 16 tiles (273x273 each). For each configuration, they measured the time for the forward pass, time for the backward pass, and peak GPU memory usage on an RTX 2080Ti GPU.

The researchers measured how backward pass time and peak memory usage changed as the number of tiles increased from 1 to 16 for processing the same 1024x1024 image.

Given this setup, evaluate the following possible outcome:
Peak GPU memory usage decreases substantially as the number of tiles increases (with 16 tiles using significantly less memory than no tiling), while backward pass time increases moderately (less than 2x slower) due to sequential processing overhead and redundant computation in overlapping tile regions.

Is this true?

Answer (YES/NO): NO